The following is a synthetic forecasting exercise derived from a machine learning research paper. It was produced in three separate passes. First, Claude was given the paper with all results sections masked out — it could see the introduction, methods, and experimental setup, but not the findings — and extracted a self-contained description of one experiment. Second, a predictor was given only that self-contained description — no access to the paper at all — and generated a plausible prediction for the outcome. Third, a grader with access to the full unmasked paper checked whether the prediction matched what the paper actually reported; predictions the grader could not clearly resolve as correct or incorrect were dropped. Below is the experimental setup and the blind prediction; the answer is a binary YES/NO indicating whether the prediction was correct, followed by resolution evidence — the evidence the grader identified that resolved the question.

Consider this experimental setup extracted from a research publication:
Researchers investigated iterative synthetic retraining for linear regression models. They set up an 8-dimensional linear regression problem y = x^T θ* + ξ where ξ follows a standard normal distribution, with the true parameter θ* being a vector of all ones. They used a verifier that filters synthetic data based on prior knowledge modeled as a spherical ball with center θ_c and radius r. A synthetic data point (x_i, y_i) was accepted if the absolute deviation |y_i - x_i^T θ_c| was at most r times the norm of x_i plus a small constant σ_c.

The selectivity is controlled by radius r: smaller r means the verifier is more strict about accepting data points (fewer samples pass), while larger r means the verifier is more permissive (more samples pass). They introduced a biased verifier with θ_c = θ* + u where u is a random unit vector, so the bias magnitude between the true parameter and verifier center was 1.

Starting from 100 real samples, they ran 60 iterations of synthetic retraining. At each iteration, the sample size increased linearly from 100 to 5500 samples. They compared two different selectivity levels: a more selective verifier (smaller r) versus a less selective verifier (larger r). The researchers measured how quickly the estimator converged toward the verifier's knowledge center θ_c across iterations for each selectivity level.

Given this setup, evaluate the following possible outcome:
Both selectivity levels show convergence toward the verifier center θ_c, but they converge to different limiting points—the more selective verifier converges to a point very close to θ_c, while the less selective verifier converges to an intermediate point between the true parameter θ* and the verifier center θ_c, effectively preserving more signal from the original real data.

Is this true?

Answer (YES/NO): NO